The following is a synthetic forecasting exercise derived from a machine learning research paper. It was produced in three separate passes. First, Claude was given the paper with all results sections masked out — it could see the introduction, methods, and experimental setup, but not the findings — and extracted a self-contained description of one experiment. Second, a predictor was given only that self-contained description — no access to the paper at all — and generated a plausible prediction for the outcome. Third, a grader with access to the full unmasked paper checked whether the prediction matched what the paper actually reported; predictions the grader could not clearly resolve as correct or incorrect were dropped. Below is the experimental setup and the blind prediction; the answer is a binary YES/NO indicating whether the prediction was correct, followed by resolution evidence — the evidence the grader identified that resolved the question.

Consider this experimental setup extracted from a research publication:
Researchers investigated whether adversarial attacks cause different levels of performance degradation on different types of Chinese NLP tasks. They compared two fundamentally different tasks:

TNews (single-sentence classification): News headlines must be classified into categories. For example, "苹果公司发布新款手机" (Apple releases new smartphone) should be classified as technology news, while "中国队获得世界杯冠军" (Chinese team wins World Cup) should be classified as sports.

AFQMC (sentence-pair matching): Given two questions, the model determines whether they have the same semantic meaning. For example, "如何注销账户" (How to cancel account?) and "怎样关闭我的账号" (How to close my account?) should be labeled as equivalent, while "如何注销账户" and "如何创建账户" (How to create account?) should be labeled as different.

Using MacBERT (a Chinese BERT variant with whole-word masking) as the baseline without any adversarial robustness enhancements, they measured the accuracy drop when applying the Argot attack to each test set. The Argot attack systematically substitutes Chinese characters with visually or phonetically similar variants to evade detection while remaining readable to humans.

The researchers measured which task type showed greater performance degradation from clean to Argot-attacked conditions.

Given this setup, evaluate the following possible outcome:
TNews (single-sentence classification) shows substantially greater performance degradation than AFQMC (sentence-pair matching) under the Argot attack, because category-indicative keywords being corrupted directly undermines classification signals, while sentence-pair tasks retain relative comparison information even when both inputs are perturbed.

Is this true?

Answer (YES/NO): NO